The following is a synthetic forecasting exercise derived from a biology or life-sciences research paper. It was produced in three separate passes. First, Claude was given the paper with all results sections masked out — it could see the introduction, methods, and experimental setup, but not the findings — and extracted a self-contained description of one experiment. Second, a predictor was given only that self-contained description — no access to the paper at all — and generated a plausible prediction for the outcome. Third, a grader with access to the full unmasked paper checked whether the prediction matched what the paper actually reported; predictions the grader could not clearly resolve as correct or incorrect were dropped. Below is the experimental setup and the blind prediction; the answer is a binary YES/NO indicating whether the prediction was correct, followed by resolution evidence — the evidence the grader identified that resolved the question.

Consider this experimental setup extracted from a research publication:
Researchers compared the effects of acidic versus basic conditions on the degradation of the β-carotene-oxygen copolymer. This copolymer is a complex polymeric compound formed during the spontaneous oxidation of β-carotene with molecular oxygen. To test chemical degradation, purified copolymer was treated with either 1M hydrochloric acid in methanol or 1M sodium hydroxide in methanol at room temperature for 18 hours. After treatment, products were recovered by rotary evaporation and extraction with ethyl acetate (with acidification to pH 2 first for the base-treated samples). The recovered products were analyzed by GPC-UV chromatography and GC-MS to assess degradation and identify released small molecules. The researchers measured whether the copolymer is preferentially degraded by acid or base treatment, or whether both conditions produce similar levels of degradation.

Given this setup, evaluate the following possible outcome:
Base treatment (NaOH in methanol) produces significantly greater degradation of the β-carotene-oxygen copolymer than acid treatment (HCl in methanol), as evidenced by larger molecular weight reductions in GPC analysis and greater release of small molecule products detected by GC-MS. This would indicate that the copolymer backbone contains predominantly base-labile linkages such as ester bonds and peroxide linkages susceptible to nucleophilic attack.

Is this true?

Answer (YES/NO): YES